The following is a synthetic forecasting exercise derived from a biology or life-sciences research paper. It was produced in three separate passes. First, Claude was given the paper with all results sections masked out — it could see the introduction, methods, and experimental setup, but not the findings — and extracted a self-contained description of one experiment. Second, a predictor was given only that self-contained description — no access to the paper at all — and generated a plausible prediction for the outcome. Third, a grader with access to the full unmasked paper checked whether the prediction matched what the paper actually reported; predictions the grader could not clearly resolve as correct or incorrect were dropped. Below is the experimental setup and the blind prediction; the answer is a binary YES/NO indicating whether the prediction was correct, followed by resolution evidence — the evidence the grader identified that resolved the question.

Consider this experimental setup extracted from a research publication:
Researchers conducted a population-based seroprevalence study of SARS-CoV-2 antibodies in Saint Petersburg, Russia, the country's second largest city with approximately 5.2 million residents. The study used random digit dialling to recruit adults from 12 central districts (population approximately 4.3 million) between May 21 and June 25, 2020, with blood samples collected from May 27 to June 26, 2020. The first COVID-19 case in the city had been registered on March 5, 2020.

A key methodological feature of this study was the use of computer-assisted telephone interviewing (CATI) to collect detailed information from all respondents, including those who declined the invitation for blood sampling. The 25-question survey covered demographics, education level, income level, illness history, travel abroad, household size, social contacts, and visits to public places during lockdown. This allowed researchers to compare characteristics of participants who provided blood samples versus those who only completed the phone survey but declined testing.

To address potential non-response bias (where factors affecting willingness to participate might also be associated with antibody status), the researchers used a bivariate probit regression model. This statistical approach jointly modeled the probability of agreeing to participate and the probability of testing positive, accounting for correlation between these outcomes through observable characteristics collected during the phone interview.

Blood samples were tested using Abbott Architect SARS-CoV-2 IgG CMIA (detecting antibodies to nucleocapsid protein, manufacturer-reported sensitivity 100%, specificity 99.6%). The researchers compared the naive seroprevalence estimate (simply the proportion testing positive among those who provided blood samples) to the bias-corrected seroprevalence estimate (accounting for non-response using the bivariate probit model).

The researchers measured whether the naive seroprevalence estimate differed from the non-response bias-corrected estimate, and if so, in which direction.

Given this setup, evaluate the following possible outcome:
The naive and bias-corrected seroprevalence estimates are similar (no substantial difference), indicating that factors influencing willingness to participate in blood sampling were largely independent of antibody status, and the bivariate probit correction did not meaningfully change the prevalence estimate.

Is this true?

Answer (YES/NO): NO